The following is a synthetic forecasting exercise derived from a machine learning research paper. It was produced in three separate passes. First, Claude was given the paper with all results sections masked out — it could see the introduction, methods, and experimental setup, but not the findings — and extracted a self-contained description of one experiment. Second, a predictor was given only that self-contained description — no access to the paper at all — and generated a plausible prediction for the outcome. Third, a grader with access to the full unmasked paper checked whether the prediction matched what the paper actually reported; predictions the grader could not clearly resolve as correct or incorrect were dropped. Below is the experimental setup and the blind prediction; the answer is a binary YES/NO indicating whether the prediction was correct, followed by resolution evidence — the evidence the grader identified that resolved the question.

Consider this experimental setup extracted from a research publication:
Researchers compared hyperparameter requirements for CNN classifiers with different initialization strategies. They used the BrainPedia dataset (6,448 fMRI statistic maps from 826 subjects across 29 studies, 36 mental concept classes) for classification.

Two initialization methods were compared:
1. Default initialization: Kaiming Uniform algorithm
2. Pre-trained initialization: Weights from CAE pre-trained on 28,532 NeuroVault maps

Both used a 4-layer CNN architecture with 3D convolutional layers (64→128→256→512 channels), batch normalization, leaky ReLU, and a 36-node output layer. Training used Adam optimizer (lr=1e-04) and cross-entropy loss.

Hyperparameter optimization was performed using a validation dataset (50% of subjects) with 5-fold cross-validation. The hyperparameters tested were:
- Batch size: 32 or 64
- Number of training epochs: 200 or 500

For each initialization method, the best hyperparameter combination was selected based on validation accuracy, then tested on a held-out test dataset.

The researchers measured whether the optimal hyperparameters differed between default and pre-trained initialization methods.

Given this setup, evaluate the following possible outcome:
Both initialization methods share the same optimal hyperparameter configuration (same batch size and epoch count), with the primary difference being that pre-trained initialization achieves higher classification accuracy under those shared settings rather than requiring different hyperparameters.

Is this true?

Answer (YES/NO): NO